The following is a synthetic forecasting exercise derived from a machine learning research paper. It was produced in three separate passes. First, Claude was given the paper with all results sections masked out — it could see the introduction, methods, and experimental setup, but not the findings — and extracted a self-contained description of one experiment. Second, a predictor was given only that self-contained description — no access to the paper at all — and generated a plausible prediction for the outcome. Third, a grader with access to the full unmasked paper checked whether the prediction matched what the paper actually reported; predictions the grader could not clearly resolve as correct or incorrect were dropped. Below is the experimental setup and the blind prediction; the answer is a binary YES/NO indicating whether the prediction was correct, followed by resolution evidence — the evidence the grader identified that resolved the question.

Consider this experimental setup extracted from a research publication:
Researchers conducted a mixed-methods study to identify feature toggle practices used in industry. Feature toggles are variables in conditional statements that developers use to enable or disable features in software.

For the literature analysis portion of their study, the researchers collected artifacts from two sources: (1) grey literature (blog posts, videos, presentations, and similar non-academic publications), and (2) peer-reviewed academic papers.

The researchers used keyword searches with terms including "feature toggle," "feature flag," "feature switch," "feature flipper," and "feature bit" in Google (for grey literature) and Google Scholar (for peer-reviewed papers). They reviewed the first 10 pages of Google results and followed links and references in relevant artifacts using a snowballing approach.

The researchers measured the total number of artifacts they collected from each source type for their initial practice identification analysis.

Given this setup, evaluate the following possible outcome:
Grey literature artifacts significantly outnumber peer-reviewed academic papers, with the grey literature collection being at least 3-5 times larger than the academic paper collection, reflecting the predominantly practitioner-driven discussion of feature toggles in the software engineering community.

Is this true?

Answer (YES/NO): YES